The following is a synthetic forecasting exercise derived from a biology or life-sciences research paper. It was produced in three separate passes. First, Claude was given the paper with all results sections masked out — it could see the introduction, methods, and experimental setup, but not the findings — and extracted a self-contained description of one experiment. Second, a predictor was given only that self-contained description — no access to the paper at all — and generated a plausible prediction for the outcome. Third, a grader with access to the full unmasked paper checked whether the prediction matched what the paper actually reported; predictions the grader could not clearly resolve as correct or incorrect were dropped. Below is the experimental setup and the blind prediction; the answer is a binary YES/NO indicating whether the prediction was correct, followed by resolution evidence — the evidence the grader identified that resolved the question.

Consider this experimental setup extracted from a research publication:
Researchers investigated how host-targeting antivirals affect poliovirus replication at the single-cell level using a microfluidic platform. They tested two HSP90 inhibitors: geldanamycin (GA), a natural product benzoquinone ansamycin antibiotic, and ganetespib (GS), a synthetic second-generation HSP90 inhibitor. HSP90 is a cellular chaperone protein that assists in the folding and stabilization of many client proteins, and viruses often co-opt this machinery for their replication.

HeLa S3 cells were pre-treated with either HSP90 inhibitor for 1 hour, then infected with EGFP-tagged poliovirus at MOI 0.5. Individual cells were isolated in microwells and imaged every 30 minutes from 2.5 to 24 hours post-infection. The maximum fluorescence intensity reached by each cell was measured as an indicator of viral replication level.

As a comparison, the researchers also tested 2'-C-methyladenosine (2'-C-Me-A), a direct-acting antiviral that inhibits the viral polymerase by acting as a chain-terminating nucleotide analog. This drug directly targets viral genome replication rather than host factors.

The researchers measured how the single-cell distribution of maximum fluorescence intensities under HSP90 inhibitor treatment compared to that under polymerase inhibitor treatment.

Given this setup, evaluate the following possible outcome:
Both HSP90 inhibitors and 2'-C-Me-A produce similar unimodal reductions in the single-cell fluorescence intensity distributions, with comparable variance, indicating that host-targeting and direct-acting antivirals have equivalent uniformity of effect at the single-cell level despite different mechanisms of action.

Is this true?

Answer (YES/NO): NO